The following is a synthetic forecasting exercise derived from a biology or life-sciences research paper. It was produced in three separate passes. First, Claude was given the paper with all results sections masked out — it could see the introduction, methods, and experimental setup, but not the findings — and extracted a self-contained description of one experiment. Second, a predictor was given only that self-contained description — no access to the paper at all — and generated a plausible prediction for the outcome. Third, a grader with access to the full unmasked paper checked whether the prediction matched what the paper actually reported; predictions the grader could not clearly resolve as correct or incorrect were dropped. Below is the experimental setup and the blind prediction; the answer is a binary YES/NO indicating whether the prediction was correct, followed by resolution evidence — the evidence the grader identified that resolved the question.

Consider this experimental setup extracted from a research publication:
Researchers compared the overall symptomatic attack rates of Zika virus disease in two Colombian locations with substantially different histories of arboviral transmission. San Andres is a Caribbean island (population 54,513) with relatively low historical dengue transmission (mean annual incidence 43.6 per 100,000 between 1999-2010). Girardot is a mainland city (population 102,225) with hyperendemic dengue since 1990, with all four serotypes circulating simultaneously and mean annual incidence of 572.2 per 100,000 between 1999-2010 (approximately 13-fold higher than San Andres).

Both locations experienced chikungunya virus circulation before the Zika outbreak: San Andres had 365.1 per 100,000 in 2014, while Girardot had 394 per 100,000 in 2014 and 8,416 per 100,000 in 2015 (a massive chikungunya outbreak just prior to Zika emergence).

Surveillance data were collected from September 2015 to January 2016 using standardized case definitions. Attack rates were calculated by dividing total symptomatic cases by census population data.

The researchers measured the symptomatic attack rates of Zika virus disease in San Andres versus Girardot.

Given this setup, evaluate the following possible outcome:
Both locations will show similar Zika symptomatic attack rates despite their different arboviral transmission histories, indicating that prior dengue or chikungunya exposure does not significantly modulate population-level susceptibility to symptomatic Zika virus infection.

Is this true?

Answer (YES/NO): NO